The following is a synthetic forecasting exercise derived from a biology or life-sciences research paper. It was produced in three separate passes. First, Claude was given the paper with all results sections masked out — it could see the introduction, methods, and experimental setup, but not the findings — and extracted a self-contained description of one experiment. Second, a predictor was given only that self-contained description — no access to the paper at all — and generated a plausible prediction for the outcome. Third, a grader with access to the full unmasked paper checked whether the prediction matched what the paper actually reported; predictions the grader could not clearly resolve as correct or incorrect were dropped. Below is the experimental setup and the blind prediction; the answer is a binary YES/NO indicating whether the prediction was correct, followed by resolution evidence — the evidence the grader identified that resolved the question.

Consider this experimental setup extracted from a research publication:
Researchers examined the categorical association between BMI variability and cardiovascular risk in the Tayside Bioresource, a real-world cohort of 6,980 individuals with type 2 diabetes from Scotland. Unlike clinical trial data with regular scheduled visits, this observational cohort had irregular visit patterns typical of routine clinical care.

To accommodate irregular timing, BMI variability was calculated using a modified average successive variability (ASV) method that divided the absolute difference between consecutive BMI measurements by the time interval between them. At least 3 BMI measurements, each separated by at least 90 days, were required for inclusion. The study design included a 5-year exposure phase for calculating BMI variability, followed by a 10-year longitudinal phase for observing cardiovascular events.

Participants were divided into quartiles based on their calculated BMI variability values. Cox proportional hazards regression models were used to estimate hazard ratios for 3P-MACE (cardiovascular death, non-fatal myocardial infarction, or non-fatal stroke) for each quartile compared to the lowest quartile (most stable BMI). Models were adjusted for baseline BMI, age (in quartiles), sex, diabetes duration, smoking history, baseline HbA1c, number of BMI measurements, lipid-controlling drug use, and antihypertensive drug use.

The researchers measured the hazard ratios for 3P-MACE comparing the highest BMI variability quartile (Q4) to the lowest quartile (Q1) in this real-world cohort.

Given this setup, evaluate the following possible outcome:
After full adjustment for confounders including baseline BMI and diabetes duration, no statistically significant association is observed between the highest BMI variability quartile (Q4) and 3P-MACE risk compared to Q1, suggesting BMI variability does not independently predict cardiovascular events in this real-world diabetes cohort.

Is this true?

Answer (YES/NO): NO